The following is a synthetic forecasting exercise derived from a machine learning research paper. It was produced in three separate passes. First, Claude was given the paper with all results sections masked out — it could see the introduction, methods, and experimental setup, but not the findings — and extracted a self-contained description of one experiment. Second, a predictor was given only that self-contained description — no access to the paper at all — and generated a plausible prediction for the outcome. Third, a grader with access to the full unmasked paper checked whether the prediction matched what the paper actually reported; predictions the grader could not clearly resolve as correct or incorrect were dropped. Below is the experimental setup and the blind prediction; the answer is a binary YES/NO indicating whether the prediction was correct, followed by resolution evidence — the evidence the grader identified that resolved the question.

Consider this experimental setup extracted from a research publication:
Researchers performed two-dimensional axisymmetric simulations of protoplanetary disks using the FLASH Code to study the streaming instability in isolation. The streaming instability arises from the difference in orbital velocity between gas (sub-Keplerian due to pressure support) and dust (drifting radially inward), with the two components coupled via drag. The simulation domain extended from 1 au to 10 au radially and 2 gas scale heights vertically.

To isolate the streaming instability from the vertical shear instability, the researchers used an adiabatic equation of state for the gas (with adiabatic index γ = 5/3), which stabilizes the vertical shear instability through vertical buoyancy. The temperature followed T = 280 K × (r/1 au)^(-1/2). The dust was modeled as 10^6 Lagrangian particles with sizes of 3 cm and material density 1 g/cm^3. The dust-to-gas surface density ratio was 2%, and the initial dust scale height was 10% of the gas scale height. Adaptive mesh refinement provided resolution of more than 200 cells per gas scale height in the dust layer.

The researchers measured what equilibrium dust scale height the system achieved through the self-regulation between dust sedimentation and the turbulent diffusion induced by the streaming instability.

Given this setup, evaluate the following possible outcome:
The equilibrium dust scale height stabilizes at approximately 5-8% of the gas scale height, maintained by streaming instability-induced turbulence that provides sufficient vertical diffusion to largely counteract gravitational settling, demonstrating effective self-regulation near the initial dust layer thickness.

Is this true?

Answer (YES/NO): NO